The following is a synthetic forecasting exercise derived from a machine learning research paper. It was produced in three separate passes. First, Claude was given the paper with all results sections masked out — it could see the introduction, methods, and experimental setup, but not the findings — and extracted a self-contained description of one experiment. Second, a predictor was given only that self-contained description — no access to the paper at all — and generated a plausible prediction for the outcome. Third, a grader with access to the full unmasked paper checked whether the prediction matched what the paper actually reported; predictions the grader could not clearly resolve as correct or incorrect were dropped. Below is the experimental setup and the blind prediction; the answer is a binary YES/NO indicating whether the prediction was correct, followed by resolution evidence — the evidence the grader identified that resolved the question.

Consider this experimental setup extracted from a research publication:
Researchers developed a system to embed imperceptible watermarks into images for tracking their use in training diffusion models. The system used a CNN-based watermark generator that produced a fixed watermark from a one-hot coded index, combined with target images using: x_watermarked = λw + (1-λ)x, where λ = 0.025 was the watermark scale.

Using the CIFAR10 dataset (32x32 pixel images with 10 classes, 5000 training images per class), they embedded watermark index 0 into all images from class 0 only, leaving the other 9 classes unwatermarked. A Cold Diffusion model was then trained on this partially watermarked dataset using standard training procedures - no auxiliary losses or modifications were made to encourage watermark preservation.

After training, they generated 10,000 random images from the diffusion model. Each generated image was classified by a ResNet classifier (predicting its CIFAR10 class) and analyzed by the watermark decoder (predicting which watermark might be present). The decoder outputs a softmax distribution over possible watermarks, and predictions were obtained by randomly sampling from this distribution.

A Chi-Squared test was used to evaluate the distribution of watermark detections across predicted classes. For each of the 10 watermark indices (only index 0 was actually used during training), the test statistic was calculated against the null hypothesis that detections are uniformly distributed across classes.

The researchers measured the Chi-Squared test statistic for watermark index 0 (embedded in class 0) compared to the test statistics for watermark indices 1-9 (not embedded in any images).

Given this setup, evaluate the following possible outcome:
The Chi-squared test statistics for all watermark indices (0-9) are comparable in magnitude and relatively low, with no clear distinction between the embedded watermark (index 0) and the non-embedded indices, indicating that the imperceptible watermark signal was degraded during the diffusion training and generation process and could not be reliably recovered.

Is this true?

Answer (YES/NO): NO